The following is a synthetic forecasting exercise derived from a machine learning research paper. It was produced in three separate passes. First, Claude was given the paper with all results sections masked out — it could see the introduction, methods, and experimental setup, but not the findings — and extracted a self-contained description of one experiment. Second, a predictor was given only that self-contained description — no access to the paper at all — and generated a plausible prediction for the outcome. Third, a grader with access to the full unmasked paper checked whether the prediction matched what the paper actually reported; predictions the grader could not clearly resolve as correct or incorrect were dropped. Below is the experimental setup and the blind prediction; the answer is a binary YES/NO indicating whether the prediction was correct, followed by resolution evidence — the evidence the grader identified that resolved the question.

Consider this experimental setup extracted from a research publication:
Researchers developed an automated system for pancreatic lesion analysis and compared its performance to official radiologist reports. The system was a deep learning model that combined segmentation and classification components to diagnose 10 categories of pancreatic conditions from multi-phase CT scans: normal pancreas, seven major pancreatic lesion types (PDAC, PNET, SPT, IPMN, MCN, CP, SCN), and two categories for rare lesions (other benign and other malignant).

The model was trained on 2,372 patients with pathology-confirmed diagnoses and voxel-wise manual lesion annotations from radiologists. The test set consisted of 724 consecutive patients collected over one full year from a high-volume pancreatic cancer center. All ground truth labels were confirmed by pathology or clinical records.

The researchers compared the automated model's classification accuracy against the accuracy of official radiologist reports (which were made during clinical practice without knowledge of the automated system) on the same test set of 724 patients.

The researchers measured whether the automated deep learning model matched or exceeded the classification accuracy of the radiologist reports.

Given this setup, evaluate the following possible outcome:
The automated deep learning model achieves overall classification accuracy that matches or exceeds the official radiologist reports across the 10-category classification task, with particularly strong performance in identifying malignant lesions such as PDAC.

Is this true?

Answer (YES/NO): NO